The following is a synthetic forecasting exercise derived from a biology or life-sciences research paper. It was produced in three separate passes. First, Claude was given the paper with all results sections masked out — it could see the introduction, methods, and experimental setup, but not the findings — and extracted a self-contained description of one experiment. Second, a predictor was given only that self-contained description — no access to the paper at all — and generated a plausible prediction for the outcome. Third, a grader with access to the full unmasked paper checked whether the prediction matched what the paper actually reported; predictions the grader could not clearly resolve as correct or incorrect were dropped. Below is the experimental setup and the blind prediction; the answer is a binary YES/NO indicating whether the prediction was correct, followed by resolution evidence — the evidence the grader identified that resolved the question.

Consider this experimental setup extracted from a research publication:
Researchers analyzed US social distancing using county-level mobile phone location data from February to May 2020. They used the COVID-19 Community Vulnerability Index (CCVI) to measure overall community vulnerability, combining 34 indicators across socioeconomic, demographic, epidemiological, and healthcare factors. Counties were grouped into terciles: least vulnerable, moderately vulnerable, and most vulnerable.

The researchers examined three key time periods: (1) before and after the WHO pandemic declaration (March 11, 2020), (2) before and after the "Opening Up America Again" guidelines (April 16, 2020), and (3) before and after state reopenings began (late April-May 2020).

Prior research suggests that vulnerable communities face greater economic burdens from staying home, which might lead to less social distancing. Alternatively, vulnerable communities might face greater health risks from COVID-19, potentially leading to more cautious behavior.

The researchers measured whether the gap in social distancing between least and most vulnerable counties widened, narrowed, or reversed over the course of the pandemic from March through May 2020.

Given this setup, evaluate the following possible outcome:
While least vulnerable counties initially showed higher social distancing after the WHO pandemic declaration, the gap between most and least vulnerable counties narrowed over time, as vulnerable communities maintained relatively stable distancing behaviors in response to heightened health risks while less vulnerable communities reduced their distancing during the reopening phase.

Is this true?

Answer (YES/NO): NO